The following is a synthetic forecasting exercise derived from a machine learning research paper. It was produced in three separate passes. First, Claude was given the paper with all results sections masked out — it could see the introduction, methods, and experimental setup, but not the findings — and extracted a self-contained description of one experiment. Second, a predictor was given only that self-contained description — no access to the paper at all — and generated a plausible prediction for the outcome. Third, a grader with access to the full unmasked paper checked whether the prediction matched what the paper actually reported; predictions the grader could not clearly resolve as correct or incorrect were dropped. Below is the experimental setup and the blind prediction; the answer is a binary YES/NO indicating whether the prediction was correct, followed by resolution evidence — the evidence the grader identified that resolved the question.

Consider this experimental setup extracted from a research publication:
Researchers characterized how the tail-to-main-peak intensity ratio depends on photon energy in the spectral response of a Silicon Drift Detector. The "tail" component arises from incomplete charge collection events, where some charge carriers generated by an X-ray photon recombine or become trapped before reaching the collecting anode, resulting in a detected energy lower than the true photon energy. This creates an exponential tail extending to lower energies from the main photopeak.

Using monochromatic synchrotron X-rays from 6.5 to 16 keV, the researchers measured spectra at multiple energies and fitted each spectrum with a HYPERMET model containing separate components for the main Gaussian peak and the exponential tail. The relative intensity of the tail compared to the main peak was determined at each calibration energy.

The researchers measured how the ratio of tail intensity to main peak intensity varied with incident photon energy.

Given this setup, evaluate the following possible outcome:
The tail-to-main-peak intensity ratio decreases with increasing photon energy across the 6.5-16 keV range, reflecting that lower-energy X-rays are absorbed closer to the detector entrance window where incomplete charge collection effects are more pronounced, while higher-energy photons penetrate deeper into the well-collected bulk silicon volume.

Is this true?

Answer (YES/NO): YES